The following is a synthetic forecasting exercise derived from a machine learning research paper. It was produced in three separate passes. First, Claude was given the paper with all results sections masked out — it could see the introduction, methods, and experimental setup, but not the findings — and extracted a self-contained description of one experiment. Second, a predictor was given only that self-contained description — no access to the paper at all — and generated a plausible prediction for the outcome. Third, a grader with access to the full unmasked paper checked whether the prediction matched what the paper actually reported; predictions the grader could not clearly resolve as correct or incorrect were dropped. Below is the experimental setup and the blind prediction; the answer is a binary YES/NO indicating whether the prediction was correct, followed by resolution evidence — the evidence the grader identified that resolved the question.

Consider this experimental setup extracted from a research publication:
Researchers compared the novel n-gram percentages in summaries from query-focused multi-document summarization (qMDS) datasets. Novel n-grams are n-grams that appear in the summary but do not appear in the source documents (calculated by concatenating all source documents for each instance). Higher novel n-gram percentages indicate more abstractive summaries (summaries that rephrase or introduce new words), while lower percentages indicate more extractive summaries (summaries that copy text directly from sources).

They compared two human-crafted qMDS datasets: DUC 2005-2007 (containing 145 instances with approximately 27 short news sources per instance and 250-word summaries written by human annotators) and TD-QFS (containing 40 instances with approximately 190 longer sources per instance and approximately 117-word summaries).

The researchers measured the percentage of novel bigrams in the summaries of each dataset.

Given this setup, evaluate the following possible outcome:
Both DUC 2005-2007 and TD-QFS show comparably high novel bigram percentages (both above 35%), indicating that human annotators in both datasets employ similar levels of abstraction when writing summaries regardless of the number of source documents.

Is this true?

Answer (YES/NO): NO